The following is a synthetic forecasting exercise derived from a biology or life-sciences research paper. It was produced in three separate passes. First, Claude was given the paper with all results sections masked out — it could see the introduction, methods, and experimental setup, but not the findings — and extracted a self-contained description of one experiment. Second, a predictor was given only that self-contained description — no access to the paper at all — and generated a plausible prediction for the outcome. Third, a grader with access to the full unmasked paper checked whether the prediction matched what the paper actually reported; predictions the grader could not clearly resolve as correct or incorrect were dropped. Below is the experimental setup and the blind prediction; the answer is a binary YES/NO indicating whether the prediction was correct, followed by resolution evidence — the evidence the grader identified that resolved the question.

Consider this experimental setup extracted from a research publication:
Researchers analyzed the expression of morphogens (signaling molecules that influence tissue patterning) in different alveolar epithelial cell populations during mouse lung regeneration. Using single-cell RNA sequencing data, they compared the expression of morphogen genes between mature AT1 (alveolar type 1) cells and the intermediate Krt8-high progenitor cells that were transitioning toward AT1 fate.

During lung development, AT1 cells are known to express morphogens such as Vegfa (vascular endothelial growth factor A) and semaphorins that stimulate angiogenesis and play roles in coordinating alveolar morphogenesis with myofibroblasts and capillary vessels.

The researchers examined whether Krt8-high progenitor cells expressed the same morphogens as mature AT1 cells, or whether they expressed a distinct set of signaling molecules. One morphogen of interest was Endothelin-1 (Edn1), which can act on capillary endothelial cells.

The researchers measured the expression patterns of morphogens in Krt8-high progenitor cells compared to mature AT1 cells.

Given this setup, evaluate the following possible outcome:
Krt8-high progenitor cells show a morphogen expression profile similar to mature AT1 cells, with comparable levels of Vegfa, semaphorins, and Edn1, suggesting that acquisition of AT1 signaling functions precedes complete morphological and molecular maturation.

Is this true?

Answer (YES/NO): NO